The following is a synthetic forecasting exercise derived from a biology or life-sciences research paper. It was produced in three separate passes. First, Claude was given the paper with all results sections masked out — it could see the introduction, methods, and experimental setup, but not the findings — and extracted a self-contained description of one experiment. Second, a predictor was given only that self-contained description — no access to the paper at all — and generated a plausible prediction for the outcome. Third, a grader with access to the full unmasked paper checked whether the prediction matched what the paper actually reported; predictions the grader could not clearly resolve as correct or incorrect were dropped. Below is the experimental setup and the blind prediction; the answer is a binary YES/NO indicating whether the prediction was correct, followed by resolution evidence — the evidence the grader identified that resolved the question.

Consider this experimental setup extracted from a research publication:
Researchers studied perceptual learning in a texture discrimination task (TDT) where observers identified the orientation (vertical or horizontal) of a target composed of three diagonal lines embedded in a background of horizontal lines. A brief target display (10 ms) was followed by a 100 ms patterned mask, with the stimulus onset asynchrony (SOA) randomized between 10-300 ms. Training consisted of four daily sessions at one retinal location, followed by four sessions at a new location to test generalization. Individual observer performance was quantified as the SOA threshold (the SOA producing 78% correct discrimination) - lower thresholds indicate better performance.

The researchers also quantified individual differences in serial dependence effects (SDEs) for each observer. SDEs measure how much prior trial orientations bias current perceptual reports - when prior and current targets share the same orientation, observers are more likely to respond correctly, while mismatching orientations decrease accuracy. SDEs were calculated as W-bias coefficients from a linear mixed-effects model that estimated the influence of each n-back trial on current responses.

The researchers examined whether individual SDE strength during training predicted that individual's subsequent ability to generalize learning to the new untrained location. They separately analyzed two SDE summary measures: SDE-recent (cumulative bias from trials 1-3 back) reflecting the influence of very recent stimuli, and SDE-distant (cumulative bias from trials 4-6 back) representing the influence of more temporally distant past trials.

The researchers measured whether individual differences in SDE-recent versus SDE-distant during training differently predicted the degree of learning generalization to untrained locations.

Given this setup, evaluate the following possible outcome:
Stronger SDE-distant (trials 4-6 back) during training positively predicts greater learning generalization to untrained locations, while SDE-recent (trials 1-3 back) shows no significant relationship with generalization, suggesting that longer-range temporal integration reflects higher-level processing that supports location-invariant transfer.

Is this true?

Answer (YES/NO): YES